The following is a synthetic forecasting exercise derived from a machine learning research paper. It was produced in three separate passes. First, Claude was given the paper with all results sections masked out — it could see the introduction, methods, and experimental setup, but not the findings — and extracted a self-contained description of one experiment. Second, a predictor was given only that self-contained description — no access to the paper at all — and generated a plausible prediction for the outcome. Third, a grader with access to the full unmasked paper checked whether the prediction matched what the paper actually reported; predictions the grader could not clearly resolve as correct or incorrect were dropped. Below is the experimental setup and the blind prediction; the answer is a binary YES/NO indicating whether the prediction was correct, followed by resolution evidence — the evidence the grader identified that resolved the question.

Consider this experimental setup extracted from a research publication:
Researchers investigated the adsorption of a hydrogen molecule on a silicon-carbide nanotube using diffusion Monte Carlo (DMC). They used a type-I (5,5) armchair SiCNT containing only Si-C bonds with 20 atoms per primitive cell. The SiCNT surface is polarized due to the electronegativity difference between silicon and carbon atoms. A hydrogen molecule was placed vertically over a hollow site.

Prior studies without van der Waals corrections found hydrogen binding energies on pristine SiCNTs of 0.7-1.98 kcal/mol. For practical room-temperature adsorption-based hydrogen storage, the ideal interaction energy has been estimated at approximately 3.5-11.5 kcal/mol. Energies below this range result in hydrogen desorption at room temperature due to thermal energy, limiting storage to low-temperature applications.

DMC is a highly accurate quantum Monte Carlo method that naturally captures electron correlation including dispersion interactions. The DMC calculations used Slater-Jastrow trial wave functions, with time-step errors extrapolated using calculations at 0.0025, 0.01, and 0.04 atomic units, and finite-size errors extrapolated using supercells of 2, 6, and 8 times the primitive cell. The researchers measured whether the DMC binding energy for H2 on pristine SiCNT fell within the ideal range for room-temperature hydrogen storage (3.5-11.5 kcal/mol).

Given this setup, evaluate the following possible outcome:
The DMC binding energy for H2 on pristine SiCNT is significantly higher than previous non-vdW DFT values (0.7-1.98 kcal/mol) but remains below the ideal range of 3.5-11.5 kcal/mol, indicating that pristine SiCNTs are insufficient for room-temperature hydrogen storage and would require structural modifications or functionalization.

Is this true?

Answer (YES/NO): NO